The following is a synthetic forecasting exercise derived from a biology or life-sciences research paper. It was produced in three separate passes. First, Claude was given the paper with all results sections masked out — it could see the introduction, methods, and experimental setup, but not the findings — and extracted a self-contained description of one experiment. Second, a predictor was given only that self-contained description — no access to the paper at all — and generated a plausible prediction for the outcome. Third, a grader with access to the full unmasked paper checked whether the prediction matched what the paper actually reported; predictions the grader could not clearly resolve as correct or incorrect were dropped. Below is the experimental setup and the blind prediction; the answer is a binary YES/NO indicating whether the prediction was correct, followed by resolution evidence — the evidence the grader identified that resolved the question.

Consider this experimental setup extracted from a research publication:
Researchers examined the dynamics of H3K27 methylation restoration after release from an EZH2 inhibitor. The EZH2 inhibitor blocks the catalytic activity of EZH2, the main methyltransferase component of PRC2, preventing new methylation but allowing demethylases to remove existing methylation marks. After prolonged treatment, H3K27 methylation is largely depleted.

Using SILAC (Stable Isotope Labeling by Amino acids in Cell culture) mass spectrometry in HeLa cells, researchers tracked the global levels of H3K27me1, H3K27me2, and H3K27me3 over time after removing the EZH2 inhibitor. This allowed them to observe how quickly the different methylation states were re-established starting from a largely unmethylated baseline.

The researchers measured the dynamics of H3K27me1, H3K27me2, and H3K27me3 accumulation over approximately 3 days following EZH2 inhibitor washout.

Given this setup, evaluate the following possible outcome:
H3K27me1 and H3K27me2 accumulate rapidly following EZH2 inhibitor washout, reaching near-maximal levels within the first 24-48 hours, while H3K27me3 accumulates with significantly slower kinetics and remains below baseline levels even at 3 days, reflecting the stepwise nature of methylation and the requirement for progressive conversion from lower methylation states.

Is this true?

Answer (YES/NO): NO